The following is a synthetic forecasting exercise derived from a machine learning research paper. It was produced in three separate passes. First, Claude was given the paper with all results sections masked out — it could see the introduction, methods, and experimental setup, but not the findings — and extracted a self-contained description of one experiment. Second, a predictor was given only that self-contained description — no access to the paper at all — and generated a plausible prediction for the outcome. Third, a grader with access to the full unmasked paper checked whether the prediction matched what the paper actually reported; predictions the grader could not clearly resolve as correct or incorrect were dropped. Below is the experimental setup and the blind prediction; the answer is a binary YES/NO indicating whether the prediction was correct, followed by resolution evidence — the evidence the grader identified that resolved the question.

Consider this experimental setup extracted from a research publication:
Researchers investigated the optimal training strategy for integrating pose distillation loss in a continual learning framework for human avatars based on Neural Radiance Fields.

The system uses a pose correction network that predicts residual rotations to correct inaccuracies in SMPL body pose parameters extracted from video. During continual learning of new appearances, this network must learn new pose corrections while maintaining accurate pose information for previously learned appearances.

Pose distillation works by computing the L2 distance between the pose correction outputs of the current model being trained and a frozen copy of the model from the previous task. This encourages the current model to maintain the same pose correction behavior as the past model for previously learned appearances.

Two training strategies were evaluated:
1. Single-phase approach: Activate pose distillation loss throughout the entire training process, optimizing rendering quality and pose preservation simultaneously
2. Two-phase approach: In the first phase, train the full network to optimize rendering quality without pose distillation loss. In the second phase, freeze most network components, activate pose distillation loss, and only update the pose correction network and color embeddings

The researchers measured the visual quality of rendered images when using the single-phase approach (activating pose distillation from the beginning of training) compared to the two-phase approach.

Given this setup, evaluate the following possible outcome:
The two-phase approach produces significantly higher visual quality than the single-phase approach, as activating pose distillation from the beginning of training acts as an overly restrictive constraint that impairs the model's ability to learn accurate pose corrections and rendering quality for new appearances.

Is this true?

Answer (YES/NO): YES